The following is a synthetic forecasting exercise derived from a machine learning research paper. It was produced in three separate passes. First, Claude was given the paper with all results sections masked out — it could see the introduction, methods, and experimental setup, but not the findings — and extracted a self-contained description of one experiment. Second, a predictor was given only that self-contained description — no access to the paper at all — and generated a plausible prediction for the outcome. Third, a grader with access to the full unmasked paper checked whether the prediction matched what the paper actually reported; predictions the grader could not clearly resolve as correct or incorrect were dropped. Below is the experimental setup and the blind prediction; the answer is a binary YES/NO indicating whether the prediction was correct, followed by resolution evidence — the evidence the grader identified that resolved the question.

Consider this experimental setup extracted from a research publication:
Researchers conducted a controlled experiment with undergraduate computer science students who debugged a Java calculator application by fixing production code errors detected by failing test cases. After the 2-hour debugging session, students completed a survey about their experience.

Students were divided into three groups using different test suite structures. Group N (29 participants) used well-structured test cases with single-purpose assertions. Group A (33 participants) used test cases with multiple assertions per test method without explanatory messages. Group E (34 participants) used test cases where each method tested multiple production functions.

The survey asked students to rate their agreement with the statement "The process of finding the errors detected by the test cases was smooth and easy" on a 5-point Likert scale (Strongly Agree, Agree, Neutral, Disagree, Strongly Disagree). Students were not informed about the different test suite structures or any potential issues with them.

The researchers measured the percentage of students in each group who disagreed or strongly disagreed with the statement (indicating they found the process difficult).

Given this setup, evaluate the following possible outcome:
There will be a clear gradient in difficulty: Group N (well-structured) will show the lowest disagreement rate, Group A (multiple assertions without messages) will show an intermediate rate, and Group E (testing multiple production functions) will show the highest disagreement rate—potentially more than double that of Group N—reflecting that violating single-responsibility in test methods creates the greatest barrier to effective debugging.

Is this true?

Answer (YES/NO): NO